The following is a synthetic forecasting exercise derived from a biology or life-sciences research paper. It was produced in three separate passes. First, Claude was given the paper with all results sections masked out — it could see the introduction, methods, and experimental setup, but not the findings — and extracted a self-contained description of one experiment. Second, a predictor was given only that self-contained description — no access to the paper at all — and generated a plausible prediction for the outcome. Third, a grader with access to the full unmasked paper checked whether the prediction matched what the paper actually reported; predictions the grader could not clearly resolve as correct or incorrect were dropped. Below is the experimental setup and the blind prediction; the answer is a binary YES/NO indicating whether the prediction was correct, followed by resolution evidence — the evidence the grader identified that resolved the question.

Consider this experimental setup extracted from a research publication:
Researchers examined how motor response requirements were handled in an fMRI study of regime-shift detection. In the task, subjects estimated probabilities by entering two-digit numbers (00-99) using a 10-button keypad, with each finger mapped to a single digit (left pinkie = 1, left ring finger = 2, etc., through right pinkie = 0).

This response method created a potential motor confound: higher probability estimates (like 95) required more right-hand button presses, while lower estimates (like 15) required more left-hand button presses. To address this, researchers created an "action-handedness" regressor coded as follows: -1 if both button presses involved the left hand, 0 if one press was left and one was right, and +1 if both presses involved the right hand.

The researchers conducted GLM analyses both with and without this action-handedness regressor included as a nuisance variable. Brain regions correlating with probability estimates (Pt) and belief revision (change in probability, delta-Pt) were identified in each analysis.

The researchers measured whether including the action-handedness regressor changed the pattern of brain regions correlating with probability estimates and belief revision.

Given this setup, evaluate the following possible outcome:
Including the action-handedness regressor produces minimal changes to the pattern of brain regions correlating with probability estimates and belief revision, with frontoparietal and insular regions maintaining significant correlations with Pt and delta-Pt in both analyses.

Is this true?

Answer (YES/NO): NO